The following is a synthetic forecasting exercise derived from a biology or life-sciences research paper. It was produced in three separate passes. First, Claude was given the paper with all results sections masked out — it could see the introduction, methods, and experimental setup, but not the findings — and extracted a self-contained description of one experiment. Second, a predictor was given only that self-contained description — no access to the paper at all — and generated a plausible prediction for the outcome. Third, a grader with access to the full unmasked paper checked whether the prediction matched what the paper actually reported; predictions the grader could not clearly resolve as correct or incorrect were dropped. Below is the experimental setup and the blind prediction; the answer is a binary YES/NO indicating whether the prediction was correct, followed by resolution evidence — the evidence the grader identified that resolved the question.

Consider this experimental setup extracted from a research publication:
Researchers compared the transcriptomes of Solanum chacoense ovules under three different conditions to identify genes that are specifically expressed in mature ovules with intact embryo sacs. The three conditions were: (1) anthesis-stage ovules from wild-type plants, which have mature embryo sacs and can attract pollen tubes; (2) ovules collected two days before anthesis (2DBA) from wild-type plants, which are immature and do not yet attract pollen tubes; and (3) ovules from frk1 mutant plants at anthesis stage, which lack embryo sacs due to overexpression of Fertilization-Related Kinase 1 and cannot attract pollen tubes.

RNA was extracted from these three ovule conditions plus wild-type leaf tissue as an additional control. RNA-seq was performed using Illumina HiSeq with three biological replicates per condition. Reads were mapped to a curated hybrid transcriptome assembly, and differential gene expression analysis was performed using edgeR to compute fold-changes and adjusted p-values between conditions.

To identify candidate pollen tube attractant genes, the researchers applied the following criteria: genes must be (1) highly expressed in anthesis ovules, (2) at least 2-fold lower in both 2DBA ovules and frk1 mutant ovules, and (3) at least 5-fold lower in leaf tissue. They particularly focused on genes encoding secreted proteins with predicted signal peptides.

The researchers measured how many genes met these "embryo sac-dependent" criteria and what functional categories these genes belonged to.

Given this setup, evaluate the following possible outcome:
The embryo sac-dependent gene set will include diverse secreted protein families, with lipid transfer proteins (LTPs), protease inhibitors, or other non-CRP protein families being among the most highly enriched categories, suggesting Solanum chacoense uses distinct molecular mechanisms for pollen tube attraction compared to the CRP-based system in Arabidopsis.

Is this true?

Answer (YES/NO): NO